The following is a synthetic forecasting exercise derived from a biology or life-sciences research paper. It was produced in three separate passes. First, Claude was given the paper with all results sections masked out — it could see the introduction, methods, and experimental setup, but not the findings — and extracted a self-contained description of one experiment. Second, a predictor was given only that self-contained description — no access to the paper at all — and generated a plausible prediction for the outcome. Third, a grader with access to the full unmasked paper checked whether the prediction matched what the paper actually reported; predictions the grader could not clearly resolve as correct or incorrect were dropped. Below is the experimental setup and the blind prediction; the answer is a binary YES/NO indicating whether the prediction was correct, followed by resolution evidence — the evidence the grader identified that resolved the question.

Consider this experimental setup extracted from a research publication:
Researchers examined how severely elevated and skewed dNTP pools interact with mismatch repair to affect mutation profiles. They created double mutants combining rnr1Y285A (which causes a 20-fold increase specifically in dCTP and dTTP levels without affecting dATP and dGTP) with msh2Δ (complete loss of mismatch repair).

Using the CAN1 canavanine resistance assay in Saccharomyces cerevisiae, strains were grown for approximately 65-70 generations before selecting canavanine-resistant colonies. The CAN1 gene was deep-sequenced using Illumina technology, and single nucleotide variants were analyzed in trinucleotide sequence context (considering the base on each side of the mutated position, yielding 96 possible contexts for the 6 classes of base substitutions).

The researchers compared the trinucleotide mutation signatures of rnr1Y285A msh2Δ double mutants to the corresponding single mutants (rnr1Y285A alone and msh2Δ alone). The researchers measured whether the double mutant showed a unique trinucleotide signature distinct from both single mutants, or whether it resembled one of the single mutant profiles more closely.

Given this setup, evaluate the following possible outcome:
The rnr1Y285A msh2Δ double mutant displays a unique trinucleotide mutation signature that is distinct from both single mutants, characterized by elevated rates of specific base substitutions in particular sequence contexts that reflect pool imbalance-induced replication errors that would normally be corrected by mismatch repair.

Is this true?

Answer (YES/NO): YES